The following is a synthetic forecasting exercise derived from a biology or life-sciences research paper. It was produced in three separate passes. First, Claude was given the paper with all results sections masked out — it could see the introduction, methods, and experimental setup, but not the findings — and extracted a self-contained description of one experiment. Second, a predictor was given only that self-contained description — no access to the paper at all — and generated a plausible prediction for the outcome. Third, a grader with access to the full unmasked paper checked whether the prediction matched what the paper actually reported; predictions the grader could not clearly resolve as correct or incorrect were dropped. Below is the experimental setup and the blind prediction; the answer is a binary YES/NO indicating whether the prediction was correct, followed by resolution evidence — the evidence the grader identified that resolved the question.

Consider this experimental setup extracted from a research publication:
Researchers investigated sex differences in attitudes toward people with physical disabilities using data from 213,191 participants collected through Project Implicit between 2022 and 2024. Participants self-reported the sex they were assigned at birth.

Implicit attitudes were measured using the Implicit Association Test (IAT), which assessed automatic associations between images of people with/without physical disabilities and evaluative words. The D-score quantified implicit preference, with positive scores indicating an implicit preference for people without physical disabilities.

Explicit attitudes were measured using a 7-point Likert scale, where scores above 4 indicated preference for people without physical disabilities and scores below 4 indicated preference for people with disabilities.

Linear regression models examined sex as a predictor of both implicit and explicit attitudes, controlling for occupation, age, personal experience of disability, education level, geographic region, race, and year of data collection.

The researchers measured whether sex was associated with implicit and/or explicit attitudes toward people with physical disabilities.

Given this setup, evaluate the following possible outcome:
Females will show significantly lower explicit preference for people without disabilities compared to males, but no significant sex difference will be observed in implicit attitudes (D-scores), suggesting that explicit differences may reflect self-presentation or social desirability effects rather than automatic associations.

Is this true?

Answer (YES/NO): NO